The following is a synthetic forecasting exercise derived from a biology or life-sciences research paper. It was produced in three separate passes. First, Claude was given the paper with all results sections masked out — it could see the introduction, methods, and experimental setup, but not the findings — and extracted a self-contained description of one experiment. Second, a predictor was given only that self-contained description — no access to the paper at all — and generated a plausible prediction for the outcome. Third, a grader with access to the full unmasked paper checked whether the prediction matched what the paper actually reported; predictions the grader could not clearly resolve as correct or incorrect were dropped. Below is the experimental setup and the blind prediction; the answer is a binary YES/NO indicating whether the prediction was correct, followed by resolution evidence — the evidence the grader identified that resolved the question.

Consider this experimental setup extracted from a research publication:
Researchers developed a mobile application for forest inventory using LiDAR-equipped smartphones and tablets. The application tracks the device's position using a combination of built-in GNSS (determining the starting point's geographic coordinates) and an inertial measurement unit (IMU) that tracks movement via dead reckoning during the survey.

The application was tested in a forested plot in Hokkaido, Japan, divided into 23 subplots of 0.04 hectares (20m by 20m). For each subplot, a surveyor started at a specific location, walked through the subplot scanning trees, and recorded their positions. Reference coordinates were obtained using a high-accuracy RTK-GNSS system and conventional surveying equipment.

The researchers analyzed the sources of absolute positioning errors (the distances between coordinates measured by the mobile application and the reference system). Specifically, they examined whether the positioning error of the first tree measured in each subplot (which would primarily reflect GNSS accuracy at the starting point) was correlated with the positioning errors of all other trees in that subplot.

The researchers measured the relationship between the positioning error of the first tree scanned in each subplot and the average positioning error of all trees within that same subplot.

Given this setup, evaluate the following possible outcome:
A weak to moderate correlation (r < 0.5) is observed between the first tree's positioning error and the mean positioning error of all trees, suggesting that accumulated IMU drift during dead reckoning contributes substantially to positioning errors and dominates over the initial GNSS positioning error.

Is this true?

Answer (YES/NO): NO